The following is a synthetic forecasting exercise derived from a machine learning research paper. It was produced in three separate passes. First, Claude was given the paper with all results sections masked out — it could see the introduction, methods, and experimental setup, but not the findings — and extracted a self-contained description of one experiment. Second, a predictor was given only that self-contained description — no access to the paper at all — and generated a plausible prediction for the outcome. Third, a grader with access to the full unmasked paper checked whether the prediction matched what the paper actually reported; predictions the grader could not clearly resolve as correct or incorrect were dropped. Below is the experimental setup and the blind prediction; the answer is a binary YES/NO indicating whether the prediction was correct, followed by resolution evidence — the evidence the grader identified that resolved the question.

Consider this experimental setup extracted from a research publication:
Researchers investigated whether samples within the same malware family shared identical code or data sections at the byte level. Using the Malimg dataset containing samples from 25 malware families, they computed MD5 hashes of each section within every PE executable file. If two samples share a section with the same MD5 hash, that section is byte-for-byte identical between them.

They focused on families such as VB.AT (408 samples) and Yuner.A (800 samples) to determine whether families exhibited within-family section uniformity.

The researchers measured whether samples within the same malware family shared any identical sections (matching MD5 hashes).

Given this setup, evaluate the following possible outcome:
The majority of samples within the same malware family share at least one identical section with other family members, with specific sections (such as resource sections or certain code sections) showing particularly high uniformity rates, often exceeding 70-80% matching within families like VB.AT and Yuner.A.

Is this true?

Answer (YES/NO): YES